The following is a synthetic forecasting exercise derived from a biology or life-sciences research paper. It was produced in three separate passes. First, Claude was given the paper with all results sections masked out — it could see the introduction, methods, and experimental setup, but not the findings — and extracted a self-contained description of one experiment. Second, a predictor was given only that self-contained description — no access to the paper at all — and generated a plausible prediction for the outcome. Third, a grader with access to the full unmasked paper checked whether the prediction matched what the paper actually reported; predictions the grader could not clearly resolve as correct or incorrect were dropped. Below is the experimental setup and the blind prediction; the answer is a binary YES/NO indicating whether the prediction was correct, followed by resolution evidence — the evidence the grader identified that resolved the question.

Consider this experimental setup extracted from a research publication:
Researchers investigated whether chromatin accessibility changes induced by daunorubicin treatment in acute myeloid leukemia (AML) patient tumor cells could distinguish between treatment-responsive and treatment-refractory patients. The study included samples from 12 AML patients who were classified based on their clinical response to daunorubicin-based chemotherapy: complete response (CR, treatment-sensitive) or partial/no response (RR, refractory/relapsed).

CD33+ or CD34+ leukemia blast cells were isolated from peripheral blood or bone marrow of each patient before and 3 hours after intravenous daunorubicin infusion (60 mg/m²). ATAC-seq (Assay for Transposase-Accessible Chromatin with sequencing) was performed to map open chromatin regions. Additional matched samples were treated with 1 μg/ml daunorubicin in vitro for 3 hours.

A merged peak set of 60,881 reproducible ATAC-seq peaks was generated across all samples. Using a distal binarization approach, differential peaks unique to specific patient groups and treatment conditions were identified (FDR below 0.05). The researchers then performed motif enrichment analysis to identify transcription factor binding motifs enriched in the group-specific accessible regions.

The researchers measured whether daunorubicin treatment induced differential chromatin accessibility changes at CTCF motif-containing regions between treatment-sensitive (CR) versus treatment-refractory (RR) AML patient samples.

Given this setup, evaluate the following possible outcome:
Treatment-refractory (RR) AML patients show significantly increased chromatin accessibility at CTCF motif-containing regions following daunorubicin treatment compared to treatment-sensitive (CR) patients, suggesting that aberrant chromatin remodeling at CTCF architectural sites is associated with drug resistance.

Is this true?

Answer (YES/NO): NO